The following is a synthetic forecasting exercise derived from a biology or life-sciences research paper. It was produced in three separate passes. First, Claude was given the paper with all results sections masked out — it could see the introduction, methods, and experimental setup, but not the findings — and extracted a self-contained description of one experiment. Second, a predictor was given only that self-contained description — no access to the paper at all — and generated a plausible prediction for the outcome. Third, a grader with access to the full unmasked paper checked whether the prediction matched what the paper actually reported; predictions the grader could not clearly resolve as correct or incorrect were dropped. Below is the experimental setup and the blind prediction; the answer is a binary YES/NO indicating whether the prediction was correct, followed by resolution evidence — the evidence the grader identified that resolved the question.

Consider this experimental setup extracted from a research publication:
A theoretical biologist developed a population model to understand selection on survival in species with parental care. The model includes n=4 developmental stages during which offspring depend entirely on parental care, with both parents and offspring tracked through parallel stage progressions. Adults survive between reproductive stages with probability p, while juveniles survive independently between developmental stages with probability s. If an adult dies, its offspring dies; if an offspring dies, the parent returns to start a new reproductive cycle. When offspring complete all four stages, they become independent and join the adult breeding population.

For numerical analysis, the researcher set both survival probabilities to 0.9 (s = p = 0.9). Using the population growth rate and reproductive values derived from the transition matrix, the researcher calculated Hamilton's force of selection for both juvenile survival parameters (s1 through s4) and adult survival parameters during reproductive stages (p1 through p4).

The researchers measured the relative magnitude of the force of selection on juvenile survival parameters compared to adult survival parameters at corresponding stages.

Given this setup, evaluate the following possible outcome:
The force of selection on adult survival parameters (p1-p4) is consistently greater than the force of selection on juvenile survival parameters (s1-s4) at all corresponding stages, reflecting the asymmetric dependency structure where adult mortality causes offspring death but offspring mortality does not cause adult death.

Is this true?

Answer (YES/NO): NO